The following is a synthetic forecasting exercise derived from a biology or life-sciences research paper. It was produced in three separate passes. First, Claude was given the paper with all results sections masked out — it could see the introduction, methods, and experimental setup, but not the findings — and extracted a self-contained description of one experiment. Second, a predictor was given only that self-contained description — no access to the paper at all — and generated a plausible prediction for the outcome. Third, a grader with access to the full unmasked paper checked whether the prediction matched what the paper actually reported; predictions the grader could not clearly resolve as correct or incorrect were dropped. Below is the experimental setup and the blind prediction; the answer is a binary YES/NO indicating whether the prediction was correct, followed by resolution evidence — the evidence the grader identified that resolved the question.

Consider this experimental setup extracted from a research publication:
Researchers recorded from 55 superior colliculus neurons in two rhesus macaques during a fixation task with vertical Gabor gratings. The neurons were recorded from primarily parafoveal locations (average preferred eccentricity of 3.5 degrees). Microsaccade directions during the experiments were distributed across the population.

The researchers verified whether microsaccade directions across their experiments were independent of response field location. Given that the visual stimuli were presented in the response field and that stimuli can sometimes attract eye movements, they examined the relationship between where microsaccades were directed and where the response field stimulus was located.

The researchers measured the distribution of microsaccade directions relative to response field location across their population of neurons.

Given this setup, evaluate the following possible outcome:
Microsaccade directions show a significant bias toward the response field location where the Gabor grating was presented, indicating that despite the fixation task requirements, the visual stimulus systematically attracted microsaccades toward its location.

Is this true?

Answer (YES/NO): NO